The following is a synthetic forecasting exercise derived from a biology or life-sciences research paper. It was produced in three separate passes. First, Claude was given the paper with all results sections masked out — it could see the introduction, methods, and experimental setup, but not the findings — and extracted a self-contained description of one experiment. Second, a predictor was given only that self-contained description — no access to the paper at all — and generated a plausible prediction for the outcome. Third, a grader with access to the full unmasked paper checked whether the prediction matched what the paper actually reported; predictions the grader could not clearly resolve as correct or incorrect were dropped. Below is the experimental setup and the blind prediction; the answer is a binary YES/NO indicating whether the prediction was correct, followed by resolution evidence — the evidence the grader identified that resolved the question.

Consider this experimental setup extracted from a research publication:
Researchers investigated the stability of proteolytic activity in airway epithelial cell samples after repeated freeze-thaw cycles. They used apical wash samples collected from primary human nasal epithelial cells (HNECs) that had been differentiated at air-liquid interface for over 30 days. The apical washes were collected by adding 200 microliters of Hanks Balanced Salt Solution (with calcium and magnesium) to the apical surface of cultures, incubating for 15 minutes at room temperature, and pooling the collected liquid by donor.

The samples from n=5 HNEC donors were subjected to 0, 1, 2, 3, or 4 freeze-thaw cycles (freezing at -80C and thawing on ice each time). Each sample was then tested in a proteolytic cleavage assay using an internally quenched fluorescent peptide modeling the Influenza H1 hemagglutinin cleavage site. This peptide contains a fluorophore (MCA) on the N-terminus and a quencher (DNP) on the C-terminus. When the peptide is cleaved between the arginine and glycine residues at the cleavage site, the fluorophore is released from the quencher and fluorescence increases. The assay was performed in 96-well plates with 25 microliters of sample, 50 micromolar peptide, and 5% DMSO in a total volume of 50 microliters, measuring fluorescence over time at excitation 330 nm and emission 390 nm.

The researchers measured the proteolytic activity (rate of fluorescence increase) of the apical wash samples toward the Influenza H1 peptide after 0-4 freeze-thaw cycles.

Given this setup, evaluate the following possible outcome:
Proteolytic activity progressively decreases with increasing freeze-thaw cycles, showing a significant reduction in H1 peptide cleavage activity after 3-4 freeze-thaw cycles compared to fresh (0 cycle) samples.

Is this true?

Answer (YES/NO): NO